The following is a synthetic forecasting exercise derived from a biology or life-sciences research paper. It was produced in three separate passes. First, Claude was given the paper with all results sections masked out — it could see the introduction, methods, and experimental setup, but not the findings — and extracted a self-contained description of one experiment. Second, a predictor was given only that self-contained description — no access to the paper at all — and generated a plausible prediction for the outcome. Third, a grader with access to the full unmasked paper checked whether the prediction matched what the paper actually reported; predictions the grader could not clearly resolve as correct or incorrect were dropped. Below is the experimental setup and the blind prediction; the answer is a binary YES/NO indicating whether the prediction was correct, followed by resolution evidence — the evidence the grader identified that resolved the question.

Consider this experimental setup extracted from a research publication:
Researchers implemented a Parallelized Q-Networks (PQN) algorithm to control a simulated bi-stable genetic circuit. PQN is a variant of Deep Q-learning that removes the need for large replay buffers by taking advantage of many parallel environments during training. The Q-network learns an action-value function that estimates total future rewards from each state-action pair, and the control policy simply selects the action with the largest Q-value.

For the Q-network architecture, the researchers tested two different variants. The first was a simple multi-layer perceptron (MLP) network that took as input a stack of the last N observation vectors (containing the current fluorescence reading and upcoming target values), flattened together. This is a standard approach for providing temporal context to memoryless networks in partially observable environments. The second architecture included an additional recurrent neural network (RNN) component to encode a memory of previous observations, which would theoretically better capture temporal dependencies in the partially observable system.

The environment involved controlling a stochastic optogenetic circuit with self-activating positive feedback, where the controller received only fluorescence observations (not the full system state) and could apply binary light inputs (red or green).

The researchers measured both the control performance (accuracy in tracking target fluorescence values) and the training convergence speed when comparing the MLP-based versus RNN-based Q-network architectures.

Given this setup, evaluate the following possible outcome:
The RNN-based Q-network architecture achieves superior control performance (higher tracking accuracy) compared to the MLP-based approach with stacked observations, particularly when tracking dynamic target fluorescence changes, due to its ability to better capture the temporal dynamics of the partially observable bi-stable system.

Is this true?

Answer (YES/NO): NO